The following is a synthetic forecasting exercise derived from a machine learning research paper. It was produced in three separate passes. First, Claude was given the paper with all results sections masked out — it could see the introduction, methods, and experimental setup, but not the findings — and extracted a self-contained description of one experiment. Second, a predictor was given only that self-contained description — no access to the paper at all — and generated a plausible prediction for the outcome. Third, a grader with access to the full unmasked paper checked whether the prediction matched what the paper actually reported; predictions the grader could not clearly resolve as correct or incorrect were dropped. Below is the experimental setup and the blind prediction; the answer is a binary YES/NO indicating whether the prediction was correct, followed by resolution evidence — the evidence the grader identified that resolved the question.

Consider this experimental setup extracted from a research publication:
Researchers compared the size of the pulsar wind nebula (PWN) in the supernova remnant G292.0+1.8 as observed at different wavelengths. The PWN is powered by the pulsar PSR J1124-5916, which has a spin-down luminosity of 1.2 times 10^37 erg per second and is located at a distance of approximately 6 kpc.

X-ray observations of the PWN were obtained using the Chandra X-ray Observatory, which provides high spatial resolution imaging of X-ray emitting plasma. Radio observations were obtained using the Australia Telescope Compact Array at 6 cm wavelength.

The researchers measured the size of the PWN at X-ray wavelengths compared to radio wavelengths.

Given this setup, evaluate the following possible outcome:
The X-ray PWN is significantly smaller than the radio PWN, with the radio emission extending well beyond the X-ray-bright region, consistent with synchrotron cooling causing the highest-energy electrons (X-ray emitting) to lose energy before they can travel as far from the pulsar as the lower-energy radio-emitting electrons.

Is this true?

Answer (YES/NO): YES